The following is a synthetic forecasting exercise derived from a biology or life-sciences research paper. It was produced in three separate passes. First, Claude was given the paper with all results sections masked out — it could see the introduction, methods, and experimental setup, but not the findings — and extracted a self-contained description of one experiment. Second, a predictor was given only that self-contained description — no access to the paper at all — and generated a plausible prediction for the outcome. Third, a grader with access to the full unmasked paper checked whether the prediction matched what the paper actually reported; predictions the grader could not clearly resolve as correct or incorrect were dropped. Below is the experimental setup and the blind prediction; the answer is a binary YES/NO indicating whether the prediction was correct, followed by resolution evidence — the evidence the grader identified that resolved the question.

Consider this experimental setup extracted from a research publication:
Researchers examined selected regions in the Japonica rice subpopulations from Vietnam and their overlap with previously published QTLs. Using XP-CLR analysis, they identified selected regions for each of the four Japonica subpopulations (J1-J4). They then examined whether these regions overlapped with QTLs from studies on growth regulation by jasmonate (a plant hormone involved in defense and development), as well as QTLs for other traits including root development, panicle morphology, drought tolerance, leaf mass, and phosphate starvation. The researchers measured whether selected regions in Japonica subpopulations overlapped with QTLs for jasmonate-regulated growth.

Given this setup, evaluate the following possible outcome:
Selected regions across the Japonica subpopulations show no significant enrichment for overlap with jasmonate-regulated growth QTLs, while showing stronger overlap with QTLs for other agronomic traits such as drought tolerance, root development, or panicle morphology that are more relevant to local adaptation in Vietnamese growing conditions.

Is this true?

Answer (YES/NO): YES